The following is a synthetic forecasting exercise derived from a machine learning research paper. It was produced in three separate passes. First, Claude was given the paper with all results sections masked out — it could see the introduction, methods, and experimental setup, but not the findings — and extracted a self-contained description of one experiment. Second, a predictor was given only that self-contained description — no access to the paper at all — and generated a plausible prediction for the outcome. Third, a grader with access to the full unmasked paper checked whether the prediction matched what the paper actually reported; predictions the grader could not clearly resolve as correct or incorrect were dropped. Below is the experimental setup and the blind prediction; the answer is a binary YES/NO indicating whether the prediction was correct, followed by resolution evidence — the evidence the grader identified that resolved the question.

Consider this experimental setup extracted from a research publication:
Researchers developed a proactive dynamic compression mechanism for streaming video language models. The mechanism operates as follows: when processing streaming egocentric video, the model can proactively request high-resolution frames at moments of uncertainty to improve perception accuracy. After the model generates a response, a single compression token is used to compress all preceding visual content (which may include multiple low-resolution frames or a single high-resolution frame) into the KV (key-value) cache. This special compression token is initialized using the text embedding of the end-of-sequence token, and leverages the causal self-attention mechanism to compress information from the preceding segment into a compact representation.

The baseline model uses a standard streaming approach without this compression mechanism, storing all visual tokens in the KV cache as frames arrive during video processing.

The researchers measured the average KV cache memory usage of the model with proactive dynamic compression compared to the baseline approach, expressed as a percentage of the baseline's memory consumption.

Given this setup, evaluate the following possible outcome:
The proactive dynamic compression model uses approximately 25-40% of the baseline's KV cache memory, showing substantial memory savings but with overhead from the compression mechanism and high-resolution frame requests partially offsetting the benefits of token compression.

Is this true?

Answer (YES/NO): NO